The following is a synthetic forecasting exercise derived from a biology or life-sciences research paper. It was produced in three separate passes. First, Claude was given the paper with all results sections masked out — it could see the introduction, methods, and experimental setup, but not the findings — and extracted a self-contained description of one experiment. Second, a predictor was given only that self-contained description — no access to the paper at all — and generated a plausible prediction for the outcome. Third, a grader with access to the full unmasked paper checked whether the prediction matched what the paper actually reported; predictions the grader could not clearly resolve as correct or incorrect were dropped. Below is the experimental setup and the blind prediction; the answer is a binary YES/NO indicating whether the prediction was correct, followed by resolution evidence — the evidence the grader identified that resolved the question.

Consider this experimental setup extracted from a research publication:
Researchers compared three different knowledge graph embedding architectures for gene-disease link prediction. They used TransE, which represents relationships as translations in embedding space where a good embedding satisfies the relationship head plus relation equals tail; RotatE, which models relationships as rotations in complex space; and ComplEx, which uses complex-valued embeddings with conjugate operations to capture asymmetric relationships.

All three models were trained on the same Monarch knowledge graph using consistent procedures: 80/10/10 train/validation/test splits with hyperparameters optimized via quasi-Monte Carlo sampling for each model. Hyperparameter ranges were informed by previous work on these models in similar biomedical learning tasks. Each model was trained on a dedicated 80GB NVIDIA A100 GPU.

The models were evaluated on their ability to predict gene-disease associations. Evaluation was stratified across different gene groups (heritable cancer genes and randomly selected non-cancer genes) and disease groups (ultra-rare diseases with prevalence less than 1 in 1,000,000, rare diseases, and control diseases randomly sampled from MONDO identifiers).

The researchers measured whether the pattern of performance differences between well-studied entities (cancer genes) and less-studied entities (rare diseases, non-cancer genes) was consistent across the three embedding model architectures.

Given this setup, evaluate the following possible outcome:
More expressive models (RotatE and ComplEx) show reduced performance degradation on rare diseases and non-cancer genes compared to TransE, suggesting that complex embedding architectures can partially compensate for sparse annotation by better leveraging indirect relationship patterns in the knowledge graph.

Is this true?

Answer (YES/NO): YES